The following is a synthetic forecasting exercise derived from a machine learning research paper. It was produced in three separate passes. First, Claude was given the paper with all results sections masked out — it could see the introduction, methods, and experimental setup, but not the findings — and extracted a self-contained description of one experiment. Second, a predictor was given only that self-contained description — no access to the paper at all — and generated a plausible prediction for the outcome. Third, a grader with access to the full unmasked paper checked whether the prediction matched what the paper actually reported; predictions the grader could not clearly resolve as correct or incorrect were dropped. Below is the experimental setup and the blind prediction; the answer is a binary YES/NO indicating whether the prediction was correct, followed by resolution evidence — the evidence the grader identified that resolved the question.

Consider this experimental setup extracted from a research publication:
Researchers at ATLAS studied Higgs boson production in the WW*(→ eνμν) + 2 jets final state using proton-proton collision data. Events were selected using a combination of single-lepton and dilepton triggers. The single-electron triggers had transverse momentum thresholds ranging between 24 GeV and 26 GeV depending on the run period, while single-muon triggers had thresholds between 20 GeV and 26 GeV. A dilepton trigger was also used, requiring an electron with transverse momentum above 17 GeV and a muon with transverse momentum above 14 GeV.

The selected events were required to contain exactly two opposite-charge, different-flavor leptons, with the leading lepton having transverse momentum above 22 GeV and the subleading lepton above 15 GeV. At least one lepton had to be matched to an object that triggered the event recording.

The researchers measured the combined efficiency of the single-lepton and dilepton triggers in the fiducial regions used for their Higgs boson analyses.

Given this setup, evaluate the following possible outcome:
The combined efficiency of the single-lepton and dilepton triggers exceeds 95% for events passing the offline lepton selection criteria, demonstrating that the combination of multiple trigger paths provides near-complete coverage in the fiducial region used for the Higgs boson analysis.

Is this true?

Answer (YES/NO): NO